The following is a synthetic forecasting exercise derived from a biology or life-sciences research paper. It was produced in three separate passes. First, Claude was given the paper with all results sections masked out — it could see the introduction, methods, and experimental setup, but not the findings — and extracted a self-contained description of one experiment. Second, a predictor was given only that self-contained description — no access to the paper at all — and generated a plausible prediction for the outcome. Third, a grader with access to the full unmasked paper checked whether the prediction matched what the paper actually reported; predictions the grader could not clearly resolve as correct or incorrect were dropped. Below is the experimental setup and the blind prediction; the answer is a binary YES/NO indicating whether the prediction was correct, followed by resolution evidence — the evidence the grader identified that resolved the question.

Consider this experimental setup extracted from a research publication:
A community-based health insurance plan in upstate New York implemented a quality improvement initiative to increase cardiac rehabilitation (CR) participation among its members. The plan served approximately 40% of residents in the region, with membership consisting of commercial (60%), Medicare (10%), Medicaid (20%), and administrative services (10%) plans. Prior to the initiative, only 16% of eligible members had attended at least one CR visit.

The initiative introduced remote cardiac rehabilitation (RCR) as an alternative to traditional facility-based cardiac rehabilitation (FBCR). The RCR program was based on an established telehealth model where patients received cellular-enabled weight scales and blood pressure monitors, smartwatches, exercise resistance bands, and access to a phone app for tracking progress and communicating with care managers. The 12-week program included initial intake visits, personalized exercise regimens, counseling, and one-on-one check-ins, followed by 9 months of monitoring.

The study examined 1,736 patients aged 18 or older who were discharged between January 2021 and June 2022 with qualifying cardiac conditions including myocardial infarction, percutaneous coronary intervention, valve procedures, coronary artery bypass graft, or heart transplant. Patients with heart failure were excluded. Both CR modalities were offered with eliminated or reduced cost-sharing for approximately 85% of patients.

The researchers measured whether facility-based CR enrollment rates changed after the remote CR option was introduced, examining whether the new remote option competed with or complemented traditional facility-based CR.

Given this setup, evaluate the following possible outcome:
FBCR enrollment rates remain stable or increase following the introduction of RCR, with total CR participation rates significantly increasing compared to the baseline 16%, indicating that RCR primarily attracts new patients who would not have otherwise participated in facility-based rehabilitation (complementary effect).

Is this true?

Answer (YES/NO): YES